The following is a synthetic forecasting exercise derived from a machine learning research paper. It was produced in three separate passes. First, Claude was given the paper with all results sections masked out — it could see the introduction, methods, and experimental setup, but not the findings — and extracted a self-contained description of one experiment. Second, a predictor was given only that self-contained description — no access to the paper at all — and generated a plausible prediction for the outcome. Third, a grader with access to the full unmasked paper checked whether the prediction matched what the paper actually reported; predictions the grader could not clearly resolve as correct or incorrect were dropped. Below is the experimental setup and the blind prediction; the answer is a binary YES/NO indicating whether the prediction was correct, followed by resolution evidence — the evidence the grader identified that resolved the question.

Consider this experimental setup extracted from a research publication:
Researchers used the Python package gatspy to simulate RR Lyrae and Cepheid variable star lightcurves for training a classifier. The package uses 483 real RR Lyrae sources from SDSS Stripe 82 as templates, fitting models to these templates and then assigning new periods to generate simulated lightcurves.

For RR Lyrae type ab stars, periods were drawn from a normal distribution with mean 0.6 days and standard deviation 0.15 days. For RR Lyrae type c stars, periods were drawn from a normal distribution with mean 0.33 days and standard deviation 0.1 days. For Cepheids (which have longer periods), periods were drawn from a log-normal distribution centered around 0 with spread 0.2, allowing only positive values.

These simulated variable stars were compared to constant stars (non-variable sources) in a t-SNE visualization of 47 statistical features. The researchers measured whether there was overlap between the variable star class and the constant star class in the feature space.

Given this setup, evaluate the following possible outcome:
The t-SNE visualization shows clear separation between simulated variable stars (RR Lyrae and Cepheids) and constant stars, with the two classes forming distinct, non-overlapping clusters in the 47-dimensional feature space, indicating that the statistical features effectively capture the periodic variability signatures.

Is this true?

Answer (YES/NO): NO